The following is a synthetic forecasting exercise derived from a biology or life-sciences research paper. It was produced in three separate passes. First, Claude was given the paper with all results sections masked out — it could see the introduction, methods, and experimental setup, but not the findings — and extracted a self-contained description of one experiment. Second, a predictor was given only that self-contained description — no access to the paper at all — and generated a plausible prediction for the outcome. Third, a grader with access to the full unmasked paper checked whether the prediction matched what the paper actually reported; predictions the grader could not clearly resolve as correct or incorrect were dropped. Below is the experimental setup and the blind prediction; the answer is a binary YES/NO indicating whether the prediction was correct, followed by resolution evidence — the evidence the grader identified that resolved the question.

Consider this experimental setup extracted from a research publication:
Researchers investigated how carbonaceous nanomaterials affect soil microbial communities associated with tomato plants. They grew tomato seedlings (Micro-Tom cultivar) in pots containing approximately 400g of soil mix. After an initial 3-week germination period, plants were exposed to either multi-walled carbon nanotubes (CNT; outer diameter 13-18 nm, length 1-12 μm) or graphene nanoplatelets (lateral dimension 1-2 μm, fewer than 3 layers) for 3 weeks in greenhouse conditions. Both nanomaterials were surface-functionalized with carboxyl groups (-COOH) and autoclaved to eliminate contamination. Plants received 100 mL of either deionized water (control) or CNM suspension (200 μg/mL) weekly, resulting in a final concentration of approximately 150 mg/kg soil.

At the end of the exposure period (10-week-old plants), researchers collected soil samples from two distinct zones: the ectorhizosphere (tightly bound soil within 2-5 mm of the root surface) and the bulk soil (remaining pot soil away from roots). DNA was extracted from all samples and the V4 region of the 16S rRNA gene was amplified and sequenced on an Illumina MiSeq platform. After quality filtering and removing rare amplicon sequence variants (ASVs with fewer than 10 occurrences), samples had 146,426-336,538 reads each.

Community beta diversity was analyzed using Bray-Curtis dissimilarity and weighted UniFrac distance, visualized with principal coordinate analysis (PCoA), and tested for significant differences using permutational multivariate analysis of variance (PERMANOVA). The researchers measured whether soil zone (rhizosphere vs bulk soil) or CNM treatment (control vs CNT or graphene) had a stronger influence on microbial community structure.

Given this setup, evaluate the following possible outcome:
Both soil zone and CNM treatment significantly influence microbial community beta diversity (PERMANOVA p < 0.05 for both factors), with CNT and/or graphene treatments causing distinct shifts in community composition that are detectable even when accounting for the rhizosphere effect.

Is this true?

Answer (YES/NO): YES